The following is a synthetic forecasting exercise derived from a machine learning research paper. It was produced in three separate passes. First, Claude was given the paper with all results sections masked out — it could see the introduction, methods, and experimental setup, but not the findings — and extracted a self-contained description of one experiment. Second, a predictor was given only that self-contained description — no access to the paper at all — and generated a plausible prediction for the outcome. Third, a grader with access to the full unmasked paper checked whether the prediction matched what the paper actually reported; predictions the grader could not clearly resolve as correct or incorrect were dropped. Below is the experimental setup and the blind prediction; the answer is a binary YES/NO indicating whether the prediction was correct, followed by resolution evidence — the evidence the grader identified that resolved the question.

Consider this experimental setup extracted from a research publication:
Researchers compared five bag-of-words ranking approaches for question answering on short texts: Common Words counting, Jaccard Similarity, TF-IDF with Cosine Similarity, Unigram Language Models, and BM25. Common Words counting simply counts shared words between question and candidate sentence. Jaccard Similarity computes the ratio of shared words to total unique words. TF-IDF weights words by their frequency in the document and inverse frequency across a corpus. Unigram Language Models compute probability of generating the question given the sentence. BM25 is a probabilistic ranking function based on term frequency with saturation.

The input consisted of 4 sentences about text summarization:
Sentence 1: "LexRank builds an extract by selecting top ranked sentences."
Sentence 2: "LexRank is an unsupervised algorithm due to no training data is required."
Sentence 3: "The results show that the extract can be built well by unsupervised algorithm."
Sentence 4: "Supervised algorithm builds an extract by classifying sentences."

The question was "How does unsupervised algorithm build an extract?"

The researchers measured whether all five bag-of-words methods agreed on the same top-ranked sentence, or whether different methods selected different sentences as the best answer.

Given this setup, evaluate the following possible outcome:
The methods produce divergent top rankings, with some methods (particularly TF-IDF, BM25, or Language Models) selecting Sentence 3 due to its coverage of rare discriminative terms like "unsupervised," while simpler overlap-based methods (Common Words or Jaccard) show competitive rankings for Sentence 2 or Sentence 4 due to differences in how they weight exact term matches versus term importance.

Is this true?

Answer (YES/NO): NO